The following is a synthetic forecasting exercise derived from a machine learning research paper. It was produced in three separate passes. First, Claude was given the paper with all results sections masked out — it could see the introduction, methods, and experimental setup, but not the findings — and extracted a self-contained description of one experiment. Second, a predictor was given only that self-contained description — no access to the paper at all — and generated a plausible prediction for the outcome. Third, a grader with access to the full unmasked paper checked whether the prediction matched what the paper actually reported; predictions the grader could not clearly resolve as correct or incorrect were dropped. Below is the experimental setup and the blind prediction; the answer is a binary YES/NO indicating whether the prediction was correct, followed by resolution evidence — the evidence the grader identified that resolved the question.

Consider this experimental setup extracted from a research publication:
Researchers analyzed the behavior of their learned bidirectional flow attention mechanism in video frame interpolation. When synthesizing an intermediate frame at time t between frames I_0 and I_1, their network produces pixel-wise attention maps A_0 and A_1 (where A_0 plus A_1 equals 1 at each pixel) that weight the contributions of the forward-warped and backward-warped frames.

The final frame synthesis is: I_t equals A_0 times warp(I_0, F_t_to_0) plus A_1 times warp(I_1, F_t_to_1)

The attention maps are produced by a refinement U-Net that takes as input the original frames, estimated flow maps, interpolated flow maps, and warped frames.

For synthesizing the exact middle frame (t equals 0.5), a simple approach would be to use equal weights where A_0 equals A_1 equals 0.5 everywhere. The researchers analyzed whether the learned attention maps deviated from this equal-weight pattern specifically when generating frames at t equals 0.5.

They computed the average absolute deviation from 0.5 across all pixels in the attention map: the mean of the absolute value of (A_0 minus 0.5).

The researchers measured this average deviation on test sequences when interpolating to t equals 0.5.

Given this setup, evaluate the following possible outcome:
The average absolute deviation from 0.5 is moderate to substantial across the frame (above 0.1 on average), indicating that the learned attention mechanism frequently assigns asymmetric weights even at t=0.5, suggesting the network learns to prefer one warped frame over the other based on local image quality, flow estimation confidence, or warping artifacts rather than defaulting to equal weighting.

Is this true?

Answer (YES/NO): NO